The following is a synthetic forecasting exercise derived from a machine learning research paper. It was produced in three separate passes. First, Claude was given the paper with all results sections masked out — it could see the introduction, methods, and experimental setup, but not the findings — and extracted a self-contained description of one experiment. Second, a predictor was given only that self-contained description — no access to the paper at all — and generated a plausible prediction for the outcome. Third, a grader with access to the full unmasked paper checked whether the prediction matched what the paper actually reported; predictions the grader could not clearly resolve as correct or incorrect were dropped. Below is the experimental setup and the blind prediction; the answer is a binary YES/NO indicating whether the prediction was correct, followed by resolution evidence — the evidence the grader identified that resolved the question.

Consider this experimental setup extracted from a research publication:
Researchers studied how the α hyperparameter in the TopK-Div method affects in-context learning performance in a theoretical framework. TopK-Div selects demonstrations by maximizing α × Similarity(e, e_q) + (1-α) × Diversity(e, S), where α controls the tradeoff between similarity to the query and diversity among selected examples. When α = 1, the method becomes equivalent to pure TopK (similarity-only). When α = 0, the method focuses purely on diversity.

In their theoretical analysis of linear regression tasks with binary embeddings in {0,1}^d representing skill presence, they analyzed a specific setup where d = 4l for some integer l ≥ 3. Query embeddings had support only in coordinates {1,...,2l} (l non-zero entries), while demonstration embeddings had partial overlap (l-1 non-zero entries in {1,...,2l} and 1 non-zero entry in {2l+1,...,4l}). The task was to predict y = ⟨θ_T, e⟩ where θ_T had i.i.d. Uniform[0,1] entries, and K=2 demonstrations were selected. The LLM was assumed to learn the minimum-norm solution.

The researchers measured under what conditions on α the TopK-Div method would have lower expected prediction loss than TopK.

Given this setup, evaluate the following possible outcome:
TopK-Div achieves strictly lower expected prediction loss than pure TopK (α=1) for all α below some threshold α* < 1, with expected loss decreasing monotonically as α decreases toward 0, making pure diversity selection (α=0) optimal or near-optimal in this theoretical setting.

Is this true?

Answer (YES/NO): NO